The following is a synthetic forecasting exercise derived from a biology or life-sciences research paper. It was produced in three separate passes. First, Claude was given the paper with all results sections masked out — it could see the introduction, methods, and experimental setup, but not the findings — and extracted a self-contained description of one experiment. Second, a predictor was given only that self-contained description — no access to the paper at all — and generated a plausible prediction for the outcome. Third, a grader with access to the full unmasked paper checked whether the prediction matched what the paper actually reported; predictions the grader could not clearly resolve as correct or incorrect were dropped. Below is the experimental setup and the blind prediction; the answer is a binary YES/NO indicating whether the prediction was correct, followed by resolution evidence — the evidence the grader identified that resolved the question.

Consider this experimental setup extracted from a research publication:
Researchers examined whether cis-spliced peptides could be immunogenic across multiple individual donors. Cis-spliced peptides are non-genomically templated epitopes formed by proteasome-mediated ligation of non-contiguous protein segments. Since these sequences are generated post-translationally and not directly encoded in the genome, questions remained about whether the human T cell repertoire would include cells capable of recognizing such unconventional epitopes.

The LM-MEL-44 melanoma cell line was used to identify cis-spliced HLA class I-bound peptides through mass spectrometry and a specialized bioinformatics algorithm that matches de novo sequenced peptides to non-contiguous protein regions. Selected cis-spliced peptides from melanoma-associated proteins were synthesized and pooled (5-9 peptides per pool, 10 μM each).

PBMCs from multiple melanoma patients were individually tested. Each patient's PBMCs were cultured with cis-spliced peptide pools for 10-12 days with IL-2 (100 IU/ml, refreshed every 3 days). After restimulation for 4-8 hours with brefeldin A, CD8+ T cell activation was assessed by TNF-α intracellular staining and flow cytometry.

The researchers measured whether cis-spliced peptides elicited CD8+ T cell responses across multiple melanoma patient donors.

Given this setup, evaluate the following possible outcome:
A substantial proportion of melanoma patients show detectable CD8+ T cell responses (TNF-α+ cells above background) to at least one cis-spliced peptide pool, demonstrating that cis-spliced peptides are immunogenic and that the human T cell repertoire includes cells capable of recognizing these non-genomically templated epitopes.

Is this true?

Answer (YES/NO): YES